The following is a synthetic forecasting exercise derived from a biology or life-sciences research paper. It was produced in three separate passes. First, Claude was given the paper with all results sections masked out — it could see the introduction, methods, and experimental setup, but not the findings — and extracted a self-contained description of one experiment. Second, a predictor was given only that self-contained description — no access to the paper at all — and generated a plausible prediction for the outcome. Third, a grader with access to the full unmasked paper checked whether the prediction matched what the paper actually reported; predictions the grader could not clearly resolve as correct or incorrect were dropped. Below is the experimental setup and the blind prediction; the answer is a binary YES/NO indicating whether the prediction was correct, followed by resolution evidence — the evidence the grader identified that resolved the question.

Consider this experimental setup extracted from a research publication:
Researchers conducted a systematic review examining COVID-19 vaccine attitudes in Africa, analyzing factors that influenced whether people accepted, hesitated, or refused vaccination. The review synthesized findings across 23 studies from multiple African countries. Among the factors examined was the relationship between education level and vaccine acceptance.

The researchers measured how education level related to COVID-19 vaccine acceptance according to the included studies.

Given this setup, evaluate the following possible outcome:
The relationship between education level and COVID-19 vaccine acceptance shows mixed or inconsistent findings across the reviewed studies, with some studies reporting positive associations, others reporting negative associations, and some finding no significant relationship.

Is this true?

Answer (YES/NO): NO